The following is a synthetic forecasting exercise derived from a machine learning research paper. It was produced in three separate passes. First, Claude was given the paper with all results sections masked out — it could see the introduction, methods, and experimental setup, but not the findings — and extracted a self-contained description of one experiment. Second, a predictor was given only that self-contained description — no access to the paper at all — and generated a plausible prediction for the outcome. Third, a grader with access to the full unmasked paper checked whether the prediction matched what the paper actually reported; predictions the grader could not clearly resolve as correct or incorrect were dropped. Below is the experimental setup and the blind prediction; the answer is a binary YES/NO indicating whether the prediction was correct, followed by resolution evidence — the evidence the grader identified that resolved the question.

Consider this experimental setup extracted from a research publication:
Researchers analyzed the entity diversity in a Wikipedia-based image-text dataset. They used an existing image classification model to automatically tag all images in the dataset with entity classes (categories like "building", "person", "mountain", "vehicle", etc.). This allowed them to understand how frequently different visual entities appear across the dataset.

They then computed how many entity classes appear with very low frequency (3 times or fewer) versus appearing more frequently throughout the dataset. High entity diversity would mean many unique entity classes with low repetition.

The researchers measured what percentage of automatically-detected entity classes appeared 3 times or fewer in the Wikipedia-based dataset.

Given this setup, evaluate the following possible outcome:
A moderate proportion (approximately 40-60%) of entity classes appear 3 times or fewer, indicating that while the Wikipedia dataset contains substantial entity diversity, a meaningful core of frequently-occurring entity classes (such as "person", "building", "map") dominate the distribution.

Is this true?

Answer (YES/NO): NO